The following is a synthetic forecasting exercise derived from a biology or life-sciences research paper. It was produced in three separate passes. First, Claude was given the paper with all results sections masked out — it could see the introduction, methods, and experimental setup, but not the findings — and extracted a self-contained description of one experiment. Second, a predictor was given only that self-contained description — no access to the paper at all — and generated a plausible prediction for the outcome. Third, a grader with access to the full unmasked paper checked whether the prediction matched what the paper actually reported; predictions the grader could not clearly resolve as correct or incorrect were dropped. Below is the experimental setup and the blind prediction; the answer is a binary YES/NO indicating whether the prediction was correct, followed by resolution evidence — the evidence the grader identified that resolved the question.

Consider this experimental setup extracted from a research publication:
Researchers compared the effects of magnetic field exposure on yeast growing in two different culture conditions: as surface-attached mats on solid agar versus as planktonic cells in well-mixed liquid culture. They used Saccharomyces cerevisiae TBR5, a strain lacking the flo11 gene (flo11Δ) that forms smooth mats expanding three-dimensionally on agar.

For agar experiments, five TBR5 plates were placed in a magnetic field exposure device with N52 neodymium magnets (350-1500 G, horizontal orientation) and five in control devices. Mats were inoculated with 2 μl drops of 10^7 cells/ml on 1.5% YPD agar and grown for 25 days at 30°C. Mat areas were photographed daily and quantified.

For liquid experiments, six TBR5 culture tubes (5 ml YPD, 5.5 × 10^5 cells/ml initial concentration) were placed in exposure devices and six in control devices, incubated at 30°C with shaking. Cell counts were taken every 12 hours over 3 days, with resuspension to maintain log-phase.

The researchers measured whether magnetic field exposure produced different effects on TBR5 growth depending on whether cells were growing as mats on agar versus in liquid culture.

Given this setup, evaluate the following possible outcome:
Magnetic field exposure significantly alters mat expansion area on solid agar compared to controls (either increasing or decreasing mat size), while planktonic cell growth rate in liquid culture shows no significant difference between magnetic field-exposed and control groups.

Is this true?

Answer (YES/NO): NO